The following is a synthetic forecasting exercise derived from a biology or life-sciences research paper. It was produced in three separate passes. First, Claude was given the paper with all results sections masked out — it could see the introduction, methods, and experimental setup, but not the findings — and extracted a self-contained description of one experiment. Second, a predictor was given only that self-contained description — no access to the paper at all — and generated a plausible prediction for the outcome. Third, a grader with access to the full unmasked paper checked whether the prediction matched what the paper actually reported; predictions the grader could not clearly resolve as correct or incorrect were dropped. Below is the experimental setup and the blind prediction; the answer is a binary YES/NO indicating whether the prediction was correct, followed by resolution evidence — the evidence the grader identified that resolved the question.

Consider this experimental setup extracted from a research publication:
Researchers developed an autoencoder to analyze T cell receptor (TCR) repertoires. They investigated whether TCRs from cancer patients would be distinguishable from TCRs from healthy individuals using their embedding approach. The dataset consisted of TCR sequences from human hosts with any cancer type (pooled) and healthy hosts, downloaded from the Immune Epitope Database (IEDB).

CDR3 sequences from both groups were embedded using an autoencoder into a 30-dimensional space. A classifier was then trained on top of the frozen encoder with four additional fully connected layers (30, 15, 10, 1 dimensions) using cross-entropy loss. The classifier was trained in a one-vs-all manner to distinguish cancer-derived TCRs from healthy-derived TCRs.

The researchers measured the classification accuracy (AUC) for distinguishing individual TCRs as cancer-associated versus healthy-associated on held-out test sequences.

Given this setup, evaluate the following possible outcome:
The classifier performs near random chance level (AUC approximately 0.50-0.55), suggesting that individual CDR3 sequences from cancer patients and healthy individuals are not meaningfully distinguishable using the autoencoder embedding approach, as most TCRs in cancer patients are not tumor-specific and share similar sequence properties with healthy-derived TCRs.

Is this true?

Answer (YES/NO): NO